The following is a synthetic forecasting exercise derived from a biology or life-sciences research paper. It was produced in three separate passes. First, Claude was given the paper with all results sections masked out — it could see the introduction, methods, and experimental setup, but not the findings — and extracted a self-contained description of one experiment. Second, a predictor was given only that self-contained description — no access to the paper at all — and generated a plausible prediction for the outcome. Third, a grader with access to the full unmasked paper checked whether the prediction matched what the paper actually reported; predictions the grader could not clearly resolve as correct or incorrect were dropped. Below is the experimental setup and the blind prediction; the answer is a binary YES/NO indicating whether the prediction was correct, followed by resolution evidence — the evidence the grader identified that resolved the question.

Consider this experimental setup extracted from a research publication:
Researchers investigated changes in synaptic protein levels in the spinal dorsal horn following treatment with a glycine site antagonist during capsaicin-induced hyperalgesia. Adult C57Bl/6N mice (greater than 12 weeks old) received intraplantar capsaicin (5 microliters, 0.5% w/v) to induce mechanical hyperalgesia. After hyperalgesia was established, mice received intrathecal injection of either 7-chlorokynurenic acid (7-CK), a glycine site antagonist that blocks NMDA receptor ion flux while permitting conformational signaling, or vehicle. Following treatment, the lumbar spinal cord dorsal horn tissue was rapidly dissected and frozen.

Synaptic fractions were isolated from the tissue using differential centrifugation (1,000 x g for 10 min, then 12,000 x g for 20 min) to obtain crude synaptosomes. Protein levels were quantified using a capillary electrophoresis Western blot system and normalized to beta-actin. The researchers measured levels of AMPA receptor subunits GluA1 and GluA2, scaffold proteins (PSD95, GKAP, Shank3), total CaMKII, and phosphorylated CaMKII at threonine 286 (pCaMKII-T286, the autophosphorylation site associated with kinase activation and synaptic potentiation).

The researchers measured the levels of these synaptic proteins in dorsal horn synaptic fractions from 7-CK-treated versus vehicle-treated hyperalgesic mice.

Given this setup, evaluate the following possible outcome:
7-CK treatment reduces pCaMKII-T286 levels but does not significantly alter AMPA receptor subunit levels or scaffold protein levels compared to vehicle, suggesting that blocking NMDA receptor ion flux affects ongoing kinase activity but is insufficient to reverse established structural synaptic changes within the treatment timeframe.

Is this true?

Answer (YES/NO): NO